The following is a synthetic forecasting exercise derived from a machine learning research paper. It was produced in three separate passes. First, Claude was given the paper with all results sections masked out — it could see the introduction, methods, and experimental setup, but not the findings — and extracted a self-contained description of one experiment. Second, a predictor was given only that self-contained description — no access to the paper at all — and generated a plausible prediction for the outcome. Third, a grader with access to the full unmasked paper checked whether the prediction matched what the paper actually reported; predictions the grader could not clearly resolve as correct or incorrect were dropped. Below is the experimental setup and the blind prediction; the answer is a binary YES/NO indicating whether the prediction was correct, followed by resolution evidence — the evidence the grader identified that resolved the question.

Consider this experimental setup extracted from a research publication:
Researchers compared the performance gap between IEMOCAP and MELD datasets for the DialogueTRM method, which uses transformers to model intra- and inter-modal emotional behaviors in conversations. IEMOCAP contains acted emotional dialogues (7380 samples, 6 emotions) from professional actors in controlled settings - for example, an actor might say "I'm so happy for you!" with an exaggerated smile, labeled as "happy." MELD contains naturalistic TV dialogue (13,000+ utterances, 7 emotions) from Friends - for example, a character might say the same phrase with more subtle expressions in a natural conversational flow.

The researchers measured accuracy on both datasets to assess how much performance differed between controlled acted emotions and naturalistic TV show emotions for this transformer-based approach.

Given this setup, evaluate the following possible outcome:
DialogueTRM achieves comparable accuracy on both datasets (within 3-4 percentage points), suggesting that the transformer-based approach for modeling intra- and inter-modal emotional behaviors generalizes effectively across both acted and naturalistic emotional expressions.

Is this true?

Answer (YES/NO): YES